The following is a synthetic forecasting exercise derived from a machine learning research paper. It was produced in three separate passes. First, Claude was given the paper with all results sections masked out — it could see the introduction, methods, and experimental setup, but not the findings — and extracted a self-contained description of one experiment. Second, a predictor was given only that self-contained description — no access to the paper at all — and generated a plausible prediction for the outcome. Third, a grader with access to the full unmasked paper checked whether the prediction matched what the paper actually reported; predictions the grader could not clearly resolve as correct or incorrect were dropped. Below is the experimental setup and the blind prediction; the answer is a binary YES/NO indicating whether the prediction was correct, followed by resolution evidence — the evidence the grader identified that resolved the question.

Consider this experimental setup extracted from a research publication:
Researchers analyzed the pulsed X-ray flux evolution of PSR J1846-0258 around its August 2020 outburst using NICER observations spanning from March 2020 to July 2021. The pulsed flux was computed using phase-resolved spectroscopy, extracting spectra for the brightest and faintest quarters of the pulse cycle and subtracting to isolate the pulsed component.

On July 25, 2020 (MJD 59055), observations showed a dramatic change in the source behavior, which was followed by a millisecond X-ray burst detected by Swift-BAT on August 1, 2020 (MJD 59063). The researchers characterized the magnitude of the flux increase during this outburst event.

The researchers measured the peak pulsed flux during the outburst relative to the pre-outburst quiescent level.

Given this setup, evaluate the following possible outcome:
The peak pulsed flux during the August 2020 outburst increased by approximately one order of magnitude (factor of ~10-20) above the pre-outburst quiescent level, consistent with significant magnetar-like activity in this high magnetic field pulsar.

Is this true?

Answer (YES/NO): NO